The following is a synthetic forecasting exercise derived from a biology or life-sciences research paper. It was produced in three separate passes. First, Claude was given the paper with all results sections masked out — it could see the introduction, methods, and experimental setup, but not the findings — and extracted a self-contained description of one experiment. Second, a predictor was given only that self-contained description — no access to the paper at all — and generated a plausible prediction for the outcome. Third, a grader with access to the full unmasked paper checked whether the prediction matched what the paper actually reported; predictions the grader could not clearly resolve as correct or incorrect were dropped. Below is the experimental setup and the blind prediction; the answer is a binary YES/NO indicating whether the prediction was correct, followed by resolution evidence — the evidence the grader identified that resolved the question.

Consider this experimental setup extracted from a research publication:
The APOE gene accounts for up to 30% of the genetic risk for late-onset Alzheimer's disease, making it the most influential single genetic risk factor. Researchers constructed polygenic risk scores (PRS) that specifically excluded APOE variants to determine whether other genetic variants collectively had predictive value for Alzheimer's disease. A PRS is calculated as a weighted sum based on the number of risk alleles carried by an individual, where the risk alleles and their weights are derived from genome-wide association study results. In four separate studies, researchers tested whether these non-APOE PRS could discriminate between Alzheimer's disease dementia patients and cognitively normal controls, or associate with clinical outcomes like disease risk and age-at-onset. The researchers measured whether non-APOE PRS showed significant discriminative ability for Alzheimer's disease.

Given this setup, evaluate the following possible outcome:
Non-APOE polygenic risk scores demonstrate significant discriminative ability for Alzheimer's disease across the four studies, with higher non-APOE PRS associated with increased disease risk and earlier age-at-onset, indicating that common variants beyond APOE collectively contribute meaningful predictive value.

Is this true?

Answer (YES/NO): YES